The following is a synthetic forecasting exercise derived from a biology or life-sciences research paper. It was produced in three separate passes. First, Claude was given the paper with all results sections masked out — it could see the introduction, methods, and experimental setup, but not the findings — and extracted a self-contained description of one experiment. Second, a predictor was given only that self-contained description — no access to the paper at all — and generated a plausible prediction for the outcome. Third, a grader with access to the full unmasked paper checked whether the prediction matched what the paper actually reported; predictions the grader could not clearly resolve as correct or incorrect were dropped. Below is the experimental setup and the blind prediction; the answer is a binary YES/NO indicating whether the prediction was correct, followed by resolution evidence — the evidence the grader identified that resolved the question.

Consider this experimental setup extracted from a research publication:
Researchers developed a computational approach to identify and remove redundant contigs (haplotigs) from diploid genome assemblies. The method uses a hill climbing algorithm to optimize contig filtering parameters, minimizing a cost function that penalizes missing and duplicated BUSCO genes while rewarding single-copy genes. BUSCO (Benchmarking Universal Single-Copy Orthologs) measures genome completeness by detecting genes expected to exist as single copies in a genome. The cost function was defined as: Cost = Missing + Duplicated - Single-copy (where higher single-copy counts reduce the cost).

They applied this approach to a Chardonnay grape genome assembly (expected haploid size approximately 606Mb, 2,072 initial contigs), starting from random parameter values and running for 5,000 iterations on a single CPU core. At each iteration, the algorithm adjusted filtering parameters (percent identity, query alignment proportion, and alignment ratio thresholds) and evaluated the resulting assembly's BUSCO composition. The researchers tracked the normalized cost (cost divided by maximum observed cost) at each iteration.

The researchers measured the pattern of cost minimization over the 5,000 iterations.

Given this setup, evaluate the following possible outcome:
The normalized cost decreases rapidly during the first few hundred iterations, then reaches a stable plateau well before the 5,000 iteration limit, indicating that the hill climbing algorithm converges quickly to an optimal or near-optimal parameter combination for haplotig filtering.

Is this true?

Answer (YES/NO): NO